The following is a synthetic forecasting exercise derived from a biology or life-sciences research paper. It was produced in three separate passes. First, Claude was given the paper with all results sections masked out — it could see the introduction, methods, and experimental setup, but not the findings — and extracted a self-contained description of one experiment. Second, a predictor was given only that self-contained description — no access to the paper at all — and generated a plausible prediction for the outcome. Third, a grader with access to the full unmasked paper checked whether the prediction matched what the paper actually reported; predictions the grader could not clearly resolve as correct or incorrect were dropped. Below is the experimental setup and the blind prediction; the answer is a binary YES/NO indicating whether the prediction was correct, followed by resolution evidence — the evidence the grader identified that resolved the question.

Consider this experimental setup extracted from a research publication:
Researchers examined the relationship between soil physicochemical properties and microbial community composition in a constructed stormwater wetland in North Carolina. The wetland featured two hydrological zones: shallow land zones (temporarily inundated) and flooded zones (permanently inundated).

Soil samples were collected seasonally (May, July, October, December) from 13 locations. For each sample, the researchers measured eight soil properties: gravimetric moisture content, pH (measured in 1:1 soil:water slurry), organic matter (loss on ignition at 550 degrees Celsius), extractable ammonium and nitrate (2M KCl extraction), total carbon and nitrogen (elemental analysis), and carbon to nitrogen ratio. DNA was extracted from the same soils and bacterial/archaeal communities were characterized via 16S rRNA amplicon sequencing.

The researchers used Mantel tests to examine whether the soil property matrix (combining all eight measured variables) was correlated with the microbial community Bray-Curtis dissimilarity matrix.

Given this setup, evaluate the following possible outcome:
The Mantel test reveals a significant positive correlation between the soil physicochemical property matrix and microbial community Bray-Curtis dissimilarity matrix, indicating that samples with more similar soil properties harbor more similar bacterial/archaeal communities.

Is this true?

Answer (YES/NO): YES